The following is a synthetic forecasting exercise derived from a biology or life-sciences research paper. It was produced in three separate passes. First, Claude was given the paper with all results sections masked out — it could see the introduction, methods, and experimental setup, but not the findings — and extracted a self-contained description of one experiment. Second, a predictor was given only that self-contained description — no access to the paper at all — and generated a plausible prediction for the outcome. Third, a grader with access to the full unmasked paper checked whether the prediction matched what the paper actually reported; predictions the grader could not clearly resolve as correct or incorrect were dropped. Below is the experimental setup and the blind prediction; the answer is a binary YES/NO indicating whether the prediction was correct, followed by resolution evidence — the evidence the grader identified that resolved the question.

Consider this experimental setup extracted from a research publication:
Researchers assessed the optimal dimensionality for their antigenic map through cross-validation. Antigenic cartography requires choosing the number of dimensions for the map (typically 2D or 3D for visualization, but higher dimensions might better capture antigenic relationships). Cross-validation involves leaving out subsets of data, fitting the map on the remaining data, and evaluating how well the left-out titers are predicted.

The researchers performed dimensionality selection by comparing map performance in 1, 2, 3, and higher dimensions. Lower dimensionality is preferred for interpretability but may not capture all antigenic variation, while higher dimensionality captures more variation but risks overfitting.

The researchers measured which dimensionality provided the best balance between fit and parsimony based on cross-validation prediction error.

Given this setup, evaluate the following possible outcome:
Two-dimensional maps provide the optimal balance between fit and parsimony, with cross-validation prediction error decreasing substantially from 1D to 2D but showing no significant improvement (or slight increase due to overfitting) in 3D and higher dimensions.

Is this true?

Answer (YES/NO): YES